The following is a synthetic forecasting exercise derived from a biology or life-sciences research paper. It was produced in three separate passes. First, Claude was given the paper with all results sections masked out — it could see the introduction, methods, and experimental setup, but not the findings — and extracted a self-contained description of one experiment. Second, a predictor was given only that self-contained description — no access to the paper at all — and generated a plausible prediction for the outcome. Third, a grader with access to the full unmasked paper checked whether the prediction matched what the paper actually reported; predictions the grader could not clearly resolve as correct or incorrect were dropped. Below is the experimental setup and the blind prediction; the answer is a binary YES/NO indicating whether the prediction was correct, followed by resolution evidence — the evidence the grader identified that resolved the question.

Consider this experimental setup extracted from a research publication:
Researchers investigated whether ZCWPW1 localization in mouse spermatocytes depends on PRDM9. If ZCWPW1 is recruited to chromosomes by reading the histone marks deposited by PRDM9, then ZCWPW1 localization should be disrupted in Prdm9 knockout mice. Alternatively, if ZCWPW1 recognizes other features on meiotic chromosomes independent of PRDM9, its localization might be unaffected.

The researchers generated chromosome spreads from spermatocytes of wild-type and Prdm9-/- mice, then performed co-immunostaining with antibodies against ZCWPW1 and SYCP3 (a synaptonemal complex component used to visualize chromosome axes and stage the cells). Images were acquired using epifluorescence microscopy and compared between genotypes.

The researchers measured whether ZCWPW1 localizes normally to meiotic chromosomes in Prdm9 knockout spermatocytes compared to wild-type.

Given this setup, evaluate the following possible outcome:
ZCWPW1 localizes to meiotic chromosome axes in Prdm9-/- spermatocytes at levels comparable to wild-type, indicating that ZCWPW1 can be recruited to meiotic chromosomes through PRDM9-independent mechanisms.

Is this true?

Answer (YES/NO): YES